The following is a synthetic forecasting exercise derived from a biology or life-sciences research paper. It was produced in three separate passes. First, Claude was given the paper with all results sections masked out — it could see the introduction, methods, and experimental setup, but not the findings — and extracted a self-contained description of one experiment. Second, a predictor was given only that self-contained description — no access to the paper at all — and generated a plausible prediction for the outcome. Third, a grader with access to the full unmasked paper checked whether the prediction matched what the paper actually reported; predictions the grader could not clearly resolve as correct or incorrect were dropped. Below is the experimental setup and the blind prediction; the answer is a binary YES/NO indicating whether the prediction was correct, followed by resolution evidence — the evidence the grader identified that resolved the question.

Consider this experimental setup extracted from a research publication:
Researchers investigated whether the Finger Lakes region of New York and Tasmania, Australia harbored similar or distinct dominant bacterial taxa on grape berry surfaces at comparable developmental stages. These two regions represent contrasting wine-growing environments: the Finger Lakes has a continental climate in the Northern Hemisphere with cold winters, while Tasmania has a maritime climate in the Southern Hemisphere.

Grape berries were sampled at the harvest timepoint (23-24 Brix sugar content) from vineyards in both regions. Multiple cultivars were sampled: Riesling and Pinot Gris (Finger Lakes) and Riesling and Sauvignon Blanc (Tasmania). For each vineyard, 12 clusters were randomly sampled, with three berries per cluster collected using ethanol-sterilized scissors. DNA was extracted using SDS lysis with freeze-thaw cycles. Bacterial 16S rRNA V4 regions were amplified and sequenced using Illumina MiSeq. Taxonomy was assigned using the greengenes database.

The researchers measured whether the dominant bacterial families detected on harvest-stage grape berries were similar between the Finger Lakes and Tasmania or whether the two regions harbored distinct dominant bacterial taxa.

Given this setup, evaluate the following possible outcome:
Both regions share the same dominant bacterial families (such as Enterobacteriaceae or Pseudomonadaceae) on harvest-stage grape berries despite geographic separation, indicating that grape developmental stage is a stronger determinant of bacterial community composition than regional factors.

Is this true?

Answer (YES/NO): NO